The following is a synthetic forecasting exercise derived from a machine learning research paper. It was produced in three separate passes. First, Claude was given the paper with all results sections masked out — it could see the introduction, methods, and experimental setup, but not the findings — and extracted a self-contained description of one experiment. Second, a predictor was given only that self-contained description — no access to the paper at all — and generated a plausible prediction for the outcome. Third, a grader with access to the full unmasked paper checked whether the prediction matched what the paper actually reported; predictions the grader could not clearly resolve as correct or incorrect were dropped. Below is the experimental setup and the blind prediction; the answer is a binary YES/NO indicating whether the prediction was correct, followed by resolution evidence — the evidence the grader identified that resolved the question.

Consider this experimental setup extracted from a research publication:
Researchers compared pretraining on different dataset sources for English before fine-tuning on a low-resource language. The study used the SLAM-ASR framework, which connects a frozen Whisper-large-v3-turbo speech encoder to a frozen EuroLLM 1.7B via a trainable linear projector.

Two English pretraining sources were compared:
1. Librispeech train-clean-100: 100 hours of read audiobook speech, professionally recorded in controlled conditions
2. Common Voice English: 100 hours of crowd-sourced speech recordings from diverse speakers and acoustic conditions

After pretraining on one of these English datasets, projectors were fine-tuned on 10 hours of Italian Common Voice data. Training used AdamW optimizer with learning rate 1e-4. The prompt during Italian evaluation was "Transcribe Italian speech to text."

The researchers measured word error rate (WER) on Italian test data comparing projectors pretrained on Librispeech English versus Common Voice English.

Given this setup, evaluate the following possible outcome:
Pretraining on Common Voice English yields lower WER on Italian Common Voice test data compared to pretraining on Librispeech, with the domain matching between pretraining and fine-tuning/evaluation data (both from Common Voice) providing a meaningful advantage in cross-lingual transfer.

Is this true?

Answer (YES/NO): YES